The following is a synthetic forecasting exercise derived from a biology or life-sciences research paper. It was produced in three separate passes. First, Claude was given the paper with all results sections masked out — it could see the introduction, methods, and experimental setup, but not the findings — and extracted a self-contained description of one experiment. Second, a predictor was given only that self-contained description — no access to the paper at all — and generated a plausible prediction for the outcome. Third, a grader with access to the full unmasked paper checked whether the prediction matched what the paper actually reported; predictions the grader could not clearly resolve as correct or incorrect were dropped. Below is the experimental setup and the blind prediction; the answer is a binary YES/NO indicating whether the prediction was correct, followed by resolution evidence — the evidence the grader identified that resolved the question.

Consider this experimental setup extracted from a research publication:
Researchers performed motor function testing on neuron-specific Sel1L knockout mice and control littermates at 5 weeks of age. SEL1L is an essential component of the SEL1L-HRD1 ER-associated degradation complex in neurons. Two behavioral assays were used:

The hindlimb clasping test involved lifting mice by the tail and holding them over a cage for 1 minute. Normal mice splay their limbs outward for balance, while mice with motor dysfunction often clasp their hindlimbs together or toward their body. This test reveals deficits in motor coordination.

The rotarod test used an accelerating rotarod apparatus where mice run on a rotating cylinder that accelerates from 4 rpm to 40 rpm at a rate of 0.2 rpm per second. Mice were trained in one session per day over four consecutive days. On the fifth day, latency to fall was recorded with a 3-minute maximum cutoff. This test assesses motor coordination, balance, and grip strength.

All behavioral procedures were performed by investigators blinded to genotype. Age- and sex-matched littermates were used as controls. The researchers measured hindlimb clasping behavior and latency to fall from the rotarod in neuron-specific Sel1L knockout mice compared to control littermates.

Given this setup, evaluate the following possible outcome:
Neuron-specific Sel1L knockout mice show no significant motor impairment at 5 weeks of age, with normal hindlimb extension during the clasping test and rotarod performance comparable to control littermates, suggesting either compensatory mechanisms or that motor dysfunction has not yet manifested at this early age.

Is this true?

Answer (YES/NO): NO